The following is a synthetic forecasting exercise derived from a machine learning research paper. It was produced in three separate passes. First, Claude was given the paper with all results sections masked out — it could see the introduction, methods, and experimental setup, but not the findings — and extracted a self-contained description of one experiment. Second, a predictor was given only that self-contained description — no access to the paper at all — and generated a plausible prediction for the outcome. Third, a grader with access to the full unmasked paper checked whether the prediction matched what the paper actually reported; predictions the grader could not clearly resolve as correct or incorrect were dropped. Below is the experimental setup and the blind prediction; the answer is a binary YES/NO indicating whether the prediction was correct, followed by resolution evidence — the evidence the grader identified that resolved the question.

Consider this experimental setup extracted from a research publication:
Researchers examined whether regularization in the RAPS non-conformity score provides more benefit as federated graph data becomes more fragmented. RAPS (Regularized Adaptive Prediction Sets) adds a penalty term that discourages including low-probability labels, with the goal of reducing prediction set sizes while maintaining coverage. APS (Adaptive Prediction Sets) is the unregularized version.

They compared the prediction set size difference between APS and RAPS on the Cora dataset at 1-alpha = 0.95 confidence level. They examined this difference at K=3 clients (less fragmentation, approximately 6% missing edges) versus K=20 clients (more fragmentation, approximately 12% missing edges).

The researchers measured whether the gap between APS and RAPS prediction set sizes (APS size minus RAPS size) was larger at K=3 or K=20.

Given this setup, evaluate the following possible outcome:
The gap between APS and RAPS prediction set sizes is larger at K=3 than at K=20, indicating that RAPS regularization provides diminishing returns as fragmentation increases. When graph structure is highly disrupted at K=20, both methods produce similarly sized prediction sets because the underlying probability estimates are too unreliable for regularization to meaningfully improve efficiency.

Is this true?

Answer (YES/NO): YES